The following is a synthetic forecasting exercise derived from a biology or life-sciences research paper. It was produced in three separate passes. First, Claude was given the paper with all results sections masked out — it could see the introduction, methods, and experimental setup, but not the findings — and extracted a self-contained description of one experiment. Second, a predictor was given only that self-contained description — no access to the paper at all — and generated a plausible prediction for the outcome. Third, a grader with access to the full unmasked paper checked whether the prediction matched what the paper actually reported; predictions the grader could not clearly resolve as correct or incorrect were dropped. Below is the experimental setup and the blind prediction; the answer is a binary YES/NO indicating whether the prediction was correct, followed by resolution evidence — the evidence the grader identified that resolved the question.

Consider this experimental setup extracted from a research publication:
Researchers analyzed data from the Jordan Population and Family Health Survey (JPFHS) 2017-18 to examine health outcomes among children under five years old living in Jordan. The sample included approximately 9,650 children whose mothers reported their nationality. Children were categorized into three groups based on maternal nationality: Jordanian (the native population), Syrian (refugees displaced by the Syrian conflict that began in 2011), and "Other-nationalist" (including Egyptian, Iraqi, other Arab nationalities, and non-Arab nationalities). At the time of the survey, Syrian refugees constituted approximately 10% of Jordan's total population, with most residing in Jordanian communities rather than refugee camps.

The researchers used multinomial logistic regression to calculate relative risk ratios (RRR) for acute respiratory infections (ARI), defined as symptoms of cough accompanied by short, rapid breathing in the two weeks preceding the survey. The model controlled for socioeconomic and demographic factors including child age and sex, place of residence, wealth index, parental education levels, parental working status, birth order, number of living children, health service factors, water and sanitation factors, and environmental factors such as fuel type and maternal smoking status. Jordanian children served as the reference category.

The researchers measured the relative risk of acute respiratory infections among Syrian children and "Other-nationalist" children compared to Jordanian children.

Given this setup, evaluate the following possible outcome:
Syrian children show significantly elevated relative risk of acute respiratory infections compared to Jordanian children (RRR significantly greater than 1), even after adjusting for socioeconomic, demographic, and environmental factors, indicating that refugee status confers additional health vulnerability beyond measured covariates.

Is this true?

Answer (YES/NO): YES